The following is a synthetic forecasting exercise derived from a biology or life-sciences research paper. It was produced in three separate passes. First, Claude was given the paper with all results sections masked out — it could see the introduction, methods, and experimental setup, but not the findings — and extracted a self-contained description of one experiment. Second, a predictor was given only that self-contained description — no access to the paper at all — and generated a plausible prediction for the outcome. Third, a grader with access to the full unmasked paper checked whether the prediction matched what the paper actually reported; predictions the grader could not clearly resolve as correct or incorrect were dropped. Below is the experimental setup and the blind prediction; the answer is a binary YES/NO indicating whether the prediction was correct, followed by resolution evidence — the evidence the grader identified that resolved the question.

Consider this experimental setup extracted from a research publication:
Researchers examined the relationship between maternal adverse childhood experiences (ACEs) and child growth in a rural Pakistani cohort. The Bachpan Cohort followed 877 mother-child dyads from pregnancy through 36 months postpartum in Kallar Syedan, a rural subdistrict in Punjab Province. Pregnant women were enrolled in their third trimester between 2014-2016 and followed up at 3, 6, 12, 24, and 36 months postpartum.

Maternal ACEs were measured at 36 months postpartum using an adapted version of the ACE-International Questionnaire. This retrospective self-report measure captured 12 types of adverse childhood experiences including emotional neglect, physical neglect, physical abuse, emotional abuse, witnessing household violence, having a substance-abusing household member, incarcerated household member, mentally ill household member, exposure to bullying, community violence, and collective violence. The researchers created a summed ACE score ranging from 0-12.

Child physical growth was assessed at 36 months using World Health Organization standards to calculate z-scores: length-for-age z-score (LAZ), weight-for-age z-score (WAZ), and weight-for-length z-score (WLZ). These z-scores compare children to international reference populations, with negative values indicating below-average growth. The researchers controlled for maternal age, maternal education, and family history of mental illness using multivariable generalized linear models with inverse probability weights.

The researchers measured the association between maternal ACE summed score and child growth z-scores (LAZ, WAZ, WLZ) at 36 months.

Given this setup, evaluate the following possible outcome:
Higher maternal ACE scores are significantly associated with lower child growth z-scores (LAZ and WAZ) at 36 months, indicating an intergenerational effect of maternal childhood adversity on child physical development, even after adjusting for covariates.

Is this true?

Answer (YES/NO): NO